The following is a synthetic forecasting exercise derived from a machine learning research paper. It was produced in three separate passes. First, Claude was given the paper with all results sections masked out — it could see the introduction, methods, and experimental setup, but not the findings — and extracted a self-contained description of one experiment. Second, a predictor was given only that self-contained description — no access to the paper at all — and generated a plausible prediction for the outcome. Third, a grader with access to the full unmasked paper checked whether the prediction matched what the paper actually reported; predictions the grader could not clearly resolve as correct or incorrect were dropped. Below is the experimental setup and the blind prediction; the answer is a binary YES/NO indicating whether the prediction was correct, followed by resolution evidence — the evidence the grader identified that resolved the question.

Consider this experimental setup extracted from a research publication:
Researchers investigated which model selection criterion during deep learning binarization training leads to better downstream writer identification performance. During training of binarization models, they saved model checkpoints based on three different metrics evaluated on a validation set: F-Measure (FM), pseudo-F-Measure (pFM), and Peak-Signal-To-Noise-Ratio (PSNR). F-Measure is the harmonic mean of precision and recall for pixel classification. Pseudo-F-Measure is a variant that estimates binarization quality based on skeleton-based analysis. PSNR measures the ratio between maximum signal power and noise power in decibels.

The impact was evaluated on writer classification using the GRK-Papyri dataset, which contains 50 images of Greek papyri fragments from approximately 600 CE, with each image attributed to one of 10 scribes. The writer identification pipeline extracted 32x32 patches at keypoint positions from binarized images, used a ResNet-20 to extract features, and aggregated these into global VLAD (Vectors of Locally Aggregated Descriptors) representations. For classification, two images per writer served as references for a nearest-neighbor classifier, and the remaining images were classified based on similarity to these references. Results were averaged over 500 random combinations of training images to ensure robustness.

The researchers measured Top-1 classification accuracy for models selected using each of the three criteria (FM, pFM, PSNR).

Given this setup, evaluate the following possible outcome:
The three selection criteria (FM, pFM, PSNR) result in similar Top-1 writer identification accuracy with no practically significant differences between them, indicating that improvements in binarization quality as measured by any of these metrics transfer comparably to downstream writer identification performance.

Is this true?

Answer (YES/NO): NO